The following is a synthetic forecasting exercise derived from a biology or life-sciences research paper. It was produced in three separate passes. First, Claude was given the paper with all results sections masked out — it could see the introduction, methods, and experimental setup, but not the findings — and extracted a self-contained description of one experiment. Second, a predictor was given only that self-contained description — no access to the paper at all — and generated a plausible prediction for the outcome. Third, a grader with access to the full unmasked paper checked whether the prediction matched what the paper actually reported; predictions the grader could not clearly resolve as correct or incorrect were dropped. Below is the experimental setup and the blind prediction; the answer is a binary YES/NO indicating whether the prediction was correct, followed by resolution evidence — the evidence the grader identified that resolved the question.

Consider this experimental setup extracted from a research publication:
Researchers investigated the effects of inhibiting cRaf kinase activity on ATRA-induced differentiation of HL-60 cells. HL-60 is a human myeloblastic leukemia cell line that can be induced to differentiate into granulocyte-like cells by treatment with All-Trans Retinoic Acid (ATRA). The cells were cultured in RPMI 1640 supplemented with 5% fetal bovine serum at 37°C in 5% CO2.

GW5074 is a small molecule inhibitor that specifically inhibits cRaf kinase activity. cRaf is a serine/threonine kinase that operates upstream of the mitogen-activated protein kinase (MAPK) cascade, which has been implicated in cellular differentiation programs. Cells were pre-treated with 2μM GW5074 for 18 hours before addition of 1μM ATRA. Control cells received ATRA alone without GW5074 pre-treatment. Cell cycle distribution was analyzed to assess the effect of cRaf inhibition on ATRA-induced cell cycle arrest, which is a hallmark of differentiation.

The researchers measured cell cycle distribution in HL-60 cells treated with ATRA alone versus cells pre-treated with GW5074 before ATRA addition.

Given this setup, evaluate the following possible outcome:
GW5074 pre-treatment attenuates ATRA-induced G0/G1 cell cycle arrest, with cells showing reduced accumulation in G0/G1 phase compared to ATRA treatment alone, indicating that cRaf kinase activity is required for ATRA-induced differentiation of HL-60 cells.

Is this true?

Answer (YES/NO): NO